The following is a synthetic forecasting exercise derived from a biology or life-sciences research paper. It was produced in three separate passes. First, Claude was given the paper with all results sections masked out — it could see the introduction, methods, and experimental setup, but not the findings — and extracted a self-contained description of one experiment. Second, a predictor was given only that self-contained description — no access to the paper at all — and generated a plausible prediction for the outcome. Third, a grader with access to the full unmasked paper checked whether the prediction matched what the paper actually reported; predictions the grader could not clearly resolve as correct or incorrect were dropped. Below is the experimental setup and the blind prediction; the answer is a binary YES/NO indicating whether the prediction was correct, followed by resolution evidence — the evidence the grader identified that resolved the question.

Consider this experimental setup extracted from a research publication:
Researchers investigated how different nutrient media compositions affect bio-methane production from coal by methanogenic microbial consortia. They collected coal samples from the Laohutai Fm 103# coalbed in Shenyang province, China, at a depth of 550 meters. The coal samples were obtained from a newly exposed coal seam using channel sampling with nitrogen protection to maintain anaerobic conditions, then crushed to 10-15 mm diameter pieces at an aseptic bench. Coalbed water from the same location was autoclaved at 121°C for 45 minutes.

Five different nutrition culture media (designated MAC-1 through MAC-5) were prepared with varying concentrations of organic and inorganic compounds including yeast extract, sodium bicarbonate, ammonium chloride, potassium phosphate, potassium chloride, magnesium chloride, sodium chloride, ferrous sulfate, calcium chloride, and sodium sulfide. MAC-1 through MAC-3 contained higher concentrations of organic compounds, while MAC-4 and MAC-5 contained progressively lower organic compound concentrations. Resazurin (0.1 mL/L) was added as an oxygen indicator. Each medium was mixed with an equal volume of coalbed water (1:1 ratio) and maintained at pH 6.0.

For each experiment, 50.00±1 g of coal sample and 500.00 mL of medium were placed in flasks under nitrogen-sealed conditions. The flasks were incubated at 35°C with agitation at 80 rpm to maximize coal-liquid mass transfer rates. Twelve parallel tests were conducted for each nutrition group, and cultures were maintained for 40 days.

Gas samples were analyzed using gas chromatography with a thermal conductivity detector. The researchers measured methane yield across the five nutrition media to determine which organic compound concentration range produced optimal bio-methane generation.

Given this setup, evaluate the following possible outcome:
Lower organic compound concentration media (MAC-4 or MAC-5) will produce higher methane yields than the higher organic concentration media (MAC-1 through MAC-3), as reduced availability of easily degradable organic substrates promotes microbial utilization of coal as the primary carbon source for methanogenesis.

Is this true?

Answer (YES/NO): YES